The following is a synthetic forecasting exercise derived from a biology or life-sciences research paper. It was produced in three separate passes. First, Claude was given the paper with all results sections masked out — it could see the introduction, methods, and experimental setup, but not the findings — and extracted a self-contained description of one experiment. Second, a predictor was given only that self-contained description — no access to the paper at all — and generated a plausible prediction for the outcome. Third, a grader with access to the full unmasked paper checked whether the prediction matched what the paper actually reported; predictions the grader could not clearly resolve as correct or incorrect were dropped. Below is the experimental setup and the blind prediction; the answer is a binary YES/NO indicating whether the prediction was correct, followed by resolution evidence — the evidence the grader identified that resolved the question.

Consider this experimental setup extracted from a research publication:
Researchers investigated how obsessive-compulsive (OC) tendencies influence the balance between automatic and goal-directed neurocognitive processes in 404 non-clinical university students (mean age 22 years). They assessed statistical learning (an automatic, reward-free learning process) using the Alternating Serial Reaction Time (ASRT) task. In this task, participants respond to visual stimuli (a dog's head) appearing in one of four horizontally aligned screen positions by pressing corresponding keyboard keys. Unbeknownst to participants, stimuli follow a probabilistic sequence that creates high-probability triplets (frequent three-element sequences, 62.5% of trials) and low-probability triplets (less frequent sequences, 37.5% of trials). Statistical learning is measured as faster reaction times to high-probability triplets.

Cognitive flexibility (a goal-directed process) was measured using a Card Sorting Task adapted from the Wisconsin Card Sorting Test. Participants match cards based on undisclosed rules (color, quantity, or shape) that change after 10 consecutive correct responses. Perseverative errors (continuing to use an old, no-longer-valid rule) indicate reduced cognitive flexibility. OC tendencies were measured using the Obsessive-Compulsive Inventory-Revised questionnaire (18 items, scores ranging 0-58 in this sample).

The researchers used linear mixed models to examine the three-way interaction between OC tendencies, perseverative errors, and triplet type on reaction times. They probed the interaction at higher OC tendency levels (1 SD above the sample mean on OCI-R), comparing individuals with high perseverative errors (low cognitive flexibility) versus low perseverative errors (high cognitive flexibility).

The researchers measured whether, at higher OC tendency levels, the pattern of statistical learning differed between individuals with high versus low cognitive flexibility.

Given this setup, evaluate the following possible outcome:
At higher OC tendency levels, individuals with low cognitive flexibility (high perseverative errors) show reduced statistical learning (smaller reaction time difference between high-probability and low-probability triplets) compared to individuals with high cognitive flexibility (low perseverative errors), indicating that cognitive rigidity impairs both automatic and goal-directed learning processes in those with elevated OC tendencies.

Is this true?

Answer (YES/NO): NO